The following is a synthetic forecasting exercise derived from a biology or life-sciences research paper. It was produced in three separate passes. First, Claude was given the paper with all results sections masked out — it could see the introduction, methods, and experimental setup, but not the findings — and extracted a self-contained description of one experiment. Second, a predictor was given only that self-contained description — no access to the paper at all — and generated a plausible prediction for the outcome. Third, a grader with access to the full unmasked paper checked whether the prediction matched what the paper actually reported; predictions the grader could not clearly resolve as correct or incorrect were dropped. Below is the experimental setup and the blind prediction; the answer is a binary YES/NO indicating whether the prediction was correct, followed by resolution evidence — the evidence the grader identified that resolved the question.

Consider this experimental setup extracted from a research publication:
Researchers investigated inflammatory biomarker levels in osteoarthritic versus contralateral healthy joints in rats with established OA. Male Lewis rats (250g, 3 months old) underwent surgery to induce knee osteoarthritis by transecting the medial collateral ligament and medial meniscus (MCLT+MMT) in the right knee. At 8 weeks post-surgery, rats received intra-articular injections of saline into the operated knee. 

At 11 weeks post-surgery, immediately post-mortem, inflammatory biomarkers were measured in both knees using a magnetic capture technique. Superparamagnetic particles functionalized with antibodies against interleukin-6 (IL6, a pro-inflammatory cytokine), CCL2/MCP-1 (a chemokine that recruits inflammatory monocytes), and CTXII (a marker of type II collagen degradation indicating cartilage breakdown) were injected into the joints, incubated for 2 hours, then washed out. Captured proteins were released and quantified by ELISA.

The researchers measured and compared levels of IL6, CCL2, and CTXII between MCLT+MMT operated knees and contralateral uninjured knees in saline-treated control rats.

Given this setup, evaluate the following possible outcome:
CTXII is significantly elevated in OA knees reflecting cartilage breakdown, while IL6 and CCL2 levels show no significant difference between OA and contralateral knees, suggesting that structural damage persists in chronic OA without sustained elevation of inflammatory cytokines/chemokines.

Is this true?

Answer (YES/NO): NO